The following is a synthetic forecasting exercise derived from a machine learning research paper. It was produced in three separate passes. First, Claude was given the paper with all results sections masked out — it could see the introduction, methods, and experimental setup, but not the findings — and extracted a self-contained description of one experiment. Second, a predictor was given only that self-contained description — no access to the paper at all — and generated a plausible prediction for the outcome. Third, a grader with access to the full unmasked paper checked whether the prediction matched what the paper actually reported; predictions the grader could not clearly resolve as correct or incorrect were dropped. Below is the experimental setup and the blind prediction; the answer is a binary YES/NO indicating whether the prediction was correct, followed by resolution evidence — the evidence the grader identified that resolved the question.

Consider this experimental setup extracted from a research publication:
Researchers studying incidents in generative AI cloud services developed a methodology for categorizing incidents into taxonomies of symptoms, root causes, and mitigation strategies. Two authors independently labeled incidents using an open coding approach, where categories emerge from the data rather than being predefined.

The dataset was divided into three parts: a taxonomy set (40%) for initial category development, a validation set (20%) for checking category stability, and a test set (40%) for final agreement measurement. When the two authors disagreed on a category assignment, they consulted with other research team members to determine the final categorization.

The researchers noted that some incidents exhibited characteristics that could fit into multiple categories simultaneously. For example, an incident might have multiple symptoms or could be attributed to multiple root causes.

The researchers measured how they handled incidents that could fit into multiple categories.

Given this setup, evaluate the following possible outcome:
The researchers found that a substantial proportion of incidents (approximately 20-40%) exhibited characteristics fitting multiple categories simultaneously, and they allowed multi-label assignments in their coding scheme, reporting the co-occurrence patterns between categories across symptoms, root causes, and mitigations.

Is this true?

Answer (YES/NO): NO